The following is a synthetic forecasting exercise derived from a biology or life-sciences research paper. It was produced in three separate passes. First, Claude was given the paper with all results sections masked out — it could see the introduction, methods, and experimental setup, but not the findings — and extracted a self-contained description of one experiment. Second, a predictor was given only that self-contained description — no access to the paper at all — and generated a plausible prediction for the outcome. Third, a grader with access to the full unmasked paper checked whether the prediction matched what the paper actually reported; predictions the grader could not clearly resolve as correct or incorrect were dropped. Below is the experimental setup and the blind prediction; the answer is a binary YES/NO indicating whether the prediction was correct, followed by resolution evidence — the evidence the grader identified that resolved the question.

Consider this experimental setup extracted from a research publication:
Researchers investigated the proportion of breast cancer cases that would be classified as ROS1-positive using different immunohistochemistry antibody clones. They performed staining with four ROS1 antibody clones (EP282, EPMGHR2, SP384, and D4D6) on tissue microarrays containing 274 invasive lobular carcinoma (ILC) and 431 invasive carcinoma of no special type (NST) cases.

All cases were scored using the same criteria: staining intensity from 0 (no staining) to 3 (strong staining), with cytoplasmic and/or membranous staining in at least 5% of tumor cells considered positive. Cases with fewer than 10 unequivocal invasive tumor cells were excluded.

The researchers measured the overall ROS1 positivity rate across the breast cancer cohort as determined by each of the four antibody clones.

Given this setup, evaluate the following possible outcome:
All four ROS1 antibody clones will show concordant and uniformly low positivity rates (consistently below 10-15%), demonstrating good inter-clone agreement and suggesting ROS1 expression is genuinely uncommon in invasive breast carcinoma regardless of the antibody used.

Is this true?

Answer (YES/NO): NO